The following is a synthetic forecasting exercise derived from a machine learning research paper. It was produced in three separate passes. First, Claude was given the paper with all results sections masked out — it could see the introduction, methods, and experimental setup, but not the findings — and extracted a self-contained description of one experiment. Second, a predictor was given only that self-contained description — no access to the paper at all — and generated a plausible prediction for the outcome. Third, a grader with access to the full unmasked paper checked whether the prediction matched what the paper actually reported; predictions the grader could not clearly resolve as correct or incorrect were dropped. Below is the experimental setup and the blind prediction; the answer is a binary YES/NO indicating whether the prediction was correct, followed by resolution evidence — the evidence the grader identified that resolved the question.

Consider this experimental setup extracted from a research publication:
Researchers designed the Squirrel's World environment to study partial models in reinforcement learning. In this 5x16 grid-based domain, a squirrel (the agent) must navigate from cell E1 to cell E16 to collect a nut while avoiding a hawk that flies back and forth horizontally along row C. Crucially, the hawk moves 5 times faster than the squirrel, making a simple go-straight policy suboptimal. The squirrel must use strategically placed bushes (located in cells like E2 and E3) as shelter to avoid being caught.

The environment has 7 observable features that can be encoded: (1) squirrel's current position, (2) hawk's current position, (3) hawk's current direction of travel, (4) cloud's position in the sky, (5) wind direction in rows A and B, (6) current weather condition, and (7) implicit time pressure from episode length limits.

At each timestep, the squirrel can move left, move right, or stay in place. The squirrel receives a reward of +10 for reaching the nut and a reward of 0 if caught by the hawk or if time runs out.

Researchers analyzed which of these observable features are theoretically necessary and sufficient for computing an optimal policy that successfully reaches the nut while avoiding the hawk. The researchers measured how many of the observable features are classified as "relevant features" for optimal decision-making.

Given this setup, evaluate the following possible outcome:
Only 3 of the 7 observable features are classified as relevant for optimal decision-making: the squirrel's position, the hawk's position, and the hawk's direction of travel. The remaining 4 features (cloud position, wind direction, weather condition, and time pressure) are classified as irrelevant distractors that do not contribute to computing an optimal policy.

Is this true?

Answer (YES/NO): YES